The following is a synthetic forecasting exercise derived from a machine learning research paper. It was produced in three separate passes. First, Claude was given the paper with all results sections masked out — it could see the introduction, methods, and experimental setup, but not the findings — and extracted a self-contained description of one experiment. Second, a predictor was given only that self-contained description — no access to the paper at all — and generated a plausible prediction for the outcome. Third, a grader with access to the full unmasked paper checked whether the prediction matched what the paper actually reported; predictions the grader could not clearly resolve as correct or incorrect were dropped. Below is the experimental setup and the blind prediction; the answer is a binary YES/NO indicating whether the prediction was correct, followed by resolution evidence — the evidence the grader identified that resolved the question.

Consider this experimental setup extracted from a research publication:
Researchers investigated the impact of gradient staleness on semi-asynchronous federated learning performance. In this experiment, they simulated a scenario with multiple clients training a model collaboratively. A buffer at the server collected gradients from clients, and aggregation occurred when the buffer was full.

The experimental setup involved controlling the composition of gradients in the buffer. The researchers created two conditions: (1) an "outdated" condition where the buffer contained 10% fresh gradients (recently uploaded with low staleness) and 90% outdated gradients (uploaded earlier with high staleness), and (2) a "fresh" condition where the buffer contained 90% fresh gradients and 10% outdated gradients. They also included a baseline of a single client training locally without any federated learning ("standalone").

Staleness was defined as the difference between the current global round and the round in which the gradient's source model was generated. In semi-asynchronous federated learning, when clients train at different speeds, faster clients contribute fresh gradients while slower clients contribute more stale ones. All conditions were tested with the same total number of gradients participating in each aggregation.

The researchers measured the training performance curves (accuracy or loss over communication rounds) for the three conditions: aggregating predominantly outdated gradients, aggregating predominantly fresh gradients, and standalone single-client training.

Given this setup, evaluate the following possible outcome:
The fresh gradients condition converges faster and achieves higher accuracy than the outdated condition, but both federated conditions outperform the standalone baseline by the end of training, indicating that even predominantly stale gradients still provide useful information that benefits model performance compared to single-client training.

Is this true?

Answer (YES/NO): NO